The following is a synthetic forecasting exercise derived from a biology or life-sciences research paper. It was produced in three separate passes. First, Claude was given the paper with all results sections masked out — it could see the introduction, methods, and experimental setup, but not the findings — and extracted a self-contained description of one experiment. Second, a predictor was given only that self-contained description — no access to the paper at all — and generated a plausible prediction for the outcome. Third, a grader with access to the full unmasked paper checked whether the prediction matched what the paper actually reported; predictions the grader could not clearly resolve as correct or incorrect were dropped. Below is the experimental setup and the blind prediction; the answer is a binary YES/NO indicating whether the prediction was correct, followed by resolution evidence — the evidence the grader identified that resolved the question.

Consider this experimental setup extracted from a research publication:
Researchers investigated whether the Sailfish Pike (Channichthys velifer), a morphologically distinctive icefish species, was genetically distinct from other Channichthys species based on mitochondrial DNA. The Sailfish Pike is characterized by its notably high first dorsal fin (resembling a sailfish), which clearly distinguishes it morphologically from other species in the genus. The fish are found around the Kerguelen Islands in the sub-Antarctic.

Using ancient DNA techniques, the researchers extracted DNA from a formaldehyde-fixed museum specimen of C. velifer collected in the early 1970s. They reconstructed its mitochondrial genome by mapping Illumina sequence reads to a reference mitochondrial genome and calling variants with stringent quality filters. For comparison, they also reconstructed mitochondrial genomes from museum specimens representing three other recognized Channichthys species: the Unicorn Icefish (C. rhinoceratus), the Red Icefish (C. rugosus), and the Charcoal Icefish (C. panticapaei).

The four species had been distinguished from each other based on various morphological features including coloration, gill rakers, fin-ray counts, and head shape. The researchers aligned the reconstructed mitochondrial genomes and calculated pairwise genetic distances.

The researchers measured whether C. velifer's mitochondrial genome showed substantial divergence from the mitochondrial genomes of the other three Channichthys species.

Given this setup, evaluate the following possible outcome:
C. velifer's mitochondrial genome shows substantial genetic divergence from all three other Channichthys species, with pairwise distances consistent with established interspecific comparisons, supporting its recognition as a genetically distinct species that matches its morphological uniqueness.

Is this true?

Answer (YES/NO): NO